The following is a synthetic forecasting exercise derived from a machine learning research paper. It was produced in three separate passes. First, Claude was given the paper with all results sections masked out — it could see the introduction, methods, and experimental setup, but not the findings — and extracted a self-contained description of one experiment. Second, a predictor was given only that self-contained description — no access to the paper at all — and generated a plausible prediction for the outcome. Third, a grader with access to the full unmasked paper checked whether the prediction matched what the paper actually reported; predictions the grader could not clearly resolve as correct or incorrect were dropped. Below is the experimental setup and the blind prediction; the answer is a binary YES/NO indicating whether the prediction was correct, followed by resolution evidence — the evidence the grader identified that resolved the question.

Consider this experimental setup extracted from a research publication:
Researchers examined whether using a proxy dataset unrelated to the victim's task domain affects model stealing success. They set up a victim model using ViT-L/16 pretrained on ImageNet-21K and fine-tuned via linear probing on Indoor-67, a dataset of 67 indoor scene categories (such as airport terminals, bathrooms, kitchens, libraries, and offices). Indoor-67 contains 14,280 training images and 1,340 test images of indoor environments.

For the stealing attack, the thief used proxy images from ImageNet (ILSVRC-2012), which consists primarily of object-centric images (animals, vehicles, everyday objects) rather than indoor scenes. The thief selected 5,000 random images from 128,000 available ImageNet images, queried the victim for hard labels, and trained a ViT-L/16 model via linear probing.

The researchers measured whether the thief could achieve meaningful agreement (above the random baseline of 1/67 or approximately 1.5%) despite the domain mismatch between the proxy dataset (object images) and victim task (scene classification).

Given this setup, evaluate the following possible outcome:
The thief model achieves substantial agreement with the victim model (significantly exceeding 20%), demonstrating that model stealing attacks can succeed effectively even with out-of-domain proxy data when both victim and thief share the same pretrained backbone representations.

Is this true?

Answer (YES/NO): YES